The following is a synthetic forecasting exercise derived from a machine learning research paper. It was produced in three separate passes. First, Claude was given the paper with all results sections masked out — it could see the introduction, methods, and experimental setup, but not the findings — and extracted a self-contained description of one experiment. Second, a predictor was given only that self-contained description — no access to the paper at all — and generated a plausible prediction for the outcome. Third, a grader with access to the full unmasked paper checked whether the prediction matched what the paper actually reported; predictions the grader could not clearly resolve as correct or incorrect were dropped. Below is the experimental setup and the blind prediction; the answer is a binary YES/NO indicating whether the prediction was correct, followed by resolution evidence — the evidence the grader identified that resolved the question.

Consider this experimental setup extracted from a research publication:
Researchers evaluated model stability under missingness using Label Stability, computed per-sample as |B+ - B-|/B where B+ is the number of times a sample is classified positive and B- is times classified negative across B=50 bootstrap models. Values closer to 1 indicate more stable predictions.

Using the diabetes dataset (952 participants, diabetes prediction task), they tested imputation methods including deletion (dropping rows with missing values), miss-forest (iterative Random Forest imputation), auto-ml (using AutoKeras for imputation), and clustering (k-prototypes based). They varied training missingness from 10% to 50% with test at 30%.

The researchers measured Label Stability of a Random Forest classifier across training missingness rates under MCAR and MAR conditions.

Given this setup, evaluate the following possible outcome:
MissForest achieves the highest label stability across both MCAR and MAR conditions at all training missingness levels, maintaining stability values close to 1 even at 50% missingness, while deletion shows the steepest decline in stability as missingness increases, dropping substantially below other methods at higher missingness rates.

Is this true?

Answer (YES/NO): NO